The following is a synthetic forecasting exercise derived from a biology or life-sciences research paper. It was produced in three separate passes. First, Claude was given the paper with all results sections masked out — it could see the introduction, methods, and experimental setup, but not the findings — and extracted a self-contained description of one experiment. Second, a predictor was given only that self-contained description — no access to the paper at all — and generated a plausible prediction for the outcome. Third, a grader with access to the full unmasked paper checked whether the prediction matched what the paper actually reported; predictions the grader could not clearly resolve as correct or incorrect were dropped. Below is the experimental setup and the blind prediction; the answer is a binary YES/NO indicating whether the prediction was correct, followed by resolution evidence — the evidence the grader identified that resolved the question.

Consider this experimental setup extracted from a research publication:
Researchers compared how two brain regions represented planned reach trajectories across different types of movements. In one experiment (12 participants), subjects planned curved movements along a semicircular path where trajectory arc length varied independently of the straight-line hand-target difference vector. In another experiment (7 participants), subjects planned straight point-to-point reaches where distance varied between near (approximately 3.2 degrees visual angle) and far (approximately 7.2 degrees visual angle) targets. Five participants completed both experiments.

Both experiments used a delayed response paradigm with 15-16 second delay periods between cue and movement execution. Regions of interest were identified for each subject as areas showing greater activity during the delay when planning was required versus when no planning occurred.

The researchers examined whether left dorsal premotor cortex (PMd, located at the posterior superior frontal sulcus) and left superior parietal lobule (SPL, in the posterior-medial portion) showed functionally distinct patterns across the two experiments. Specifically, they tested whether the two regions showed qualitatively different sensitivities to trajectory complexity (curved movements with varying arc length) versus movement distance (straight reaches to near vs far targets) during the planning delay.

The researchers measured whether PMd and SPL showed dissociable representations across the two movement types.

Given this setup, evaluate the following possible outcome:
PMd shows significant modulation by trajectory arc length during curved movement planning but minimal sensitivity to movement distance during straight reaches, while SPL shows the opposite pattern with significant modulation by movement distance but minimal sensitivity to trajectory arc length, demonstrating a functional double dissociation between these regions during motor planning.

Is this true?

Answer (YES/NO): NO